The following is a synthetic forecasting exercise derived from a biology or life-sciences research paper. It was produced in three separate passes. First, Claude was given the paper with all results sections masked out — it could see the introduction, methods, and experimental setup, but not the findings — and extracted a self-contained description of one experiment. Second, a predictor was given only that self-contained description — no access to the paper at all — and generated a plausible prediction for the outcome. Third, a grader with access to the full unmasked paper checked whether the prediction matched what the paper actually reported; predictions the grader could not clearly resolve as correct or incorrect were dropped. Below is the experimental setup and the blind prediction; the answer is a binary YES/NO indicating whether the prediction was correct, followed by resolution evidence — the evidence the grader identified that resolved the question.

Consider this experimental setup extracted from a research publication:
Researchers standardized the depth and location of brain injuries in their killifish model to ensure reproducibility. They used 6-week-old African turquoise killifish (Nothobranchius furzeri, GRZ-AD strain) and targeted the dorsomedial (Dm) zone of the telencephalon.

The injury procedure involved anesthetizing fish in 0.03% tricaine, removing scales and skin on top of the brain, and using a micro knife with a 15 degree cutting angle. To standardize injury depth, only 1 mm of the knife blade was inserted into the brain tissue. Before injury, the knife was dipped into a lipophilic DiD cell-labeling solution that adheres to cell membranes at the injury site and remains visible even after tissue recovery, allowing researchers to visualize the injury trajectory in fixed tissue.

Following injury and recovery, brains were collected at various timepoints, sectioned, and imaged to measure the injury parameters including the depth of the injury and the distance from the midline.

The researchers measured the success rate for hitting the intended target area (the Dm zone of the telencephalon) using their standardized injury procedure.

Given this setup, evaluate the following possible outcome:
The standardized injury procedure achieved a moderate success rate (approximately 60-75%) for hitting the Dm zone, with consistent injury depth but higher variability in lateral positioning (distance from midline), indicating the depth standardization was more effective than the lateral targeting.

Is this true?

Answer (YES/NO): NO